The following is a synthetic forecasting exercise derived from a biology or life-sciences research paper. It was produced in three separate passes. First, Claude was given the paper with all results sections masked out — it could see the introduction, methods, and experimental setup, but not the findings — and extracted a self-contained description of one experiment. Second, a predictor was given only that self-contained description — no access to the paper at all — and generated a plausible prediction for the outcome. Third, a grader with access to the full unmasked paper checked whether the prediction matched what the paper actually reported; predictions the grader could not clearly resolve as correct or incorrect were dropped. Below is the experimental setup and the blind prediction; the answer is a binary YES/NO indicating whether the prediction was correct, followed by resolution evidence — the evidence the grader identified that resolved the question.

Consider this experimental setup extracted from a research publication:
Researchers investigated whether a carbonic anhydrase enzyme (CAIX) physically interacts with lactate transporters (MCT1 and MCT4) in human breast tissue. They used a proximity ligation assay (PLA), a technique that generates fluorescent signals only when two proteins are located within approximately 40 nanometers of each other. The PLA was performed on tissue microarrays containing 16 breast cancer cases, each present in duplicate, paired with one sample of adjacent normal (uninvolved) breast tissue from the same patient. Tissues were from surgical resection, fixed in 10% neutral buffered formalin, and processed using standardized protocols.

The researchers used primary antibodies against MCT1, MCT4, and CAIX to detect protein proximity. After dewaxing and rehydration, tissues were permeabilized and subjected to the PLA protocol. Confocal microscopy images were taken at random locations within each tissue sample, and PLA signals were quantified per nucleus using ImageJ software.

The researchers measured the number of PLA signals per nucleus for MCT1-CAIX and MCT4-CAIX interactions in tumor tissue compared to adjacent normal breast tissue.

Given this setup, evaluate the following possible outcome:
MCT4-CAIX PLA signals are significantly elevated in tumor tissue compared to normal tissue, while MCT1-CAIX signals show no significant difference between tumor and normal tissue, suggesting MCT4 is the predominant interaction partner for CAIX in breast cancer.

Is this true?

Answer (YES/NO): NO